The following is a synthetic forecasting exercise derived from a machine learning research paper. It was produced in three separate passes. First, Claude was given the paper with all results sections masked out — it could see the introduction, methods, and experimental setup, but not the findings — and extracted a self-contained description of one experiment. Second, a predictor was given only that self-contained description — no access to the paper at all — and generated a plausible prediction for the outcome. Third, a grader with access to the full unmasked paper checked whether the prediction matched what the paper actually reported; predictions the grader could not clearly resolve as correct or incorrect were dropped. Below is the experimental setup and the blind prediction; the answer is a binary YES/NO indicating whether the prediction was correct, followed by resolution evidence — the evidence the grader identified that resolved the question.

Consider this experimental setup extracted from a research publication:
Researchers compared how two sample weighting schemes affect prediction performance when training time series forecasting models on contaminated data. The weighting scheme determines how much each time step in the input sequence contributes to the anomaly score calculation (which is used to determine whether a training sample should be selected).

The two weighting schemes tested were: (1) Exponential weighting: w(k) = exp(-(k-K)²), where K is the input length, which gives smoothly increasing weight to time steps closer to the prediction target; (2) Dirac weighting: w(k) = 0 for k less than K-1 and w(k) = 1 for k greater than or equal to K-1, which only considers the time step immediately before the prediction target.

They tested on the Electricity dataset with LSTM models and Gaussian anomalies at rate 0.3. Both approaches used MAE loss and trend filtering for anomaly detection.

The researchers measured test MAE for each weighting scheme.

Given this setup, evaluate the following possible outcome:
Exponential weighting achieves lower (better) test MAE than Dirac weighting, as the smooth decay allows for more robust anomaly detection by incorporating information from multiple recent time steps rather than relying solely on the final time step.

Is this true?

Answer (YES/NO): NO